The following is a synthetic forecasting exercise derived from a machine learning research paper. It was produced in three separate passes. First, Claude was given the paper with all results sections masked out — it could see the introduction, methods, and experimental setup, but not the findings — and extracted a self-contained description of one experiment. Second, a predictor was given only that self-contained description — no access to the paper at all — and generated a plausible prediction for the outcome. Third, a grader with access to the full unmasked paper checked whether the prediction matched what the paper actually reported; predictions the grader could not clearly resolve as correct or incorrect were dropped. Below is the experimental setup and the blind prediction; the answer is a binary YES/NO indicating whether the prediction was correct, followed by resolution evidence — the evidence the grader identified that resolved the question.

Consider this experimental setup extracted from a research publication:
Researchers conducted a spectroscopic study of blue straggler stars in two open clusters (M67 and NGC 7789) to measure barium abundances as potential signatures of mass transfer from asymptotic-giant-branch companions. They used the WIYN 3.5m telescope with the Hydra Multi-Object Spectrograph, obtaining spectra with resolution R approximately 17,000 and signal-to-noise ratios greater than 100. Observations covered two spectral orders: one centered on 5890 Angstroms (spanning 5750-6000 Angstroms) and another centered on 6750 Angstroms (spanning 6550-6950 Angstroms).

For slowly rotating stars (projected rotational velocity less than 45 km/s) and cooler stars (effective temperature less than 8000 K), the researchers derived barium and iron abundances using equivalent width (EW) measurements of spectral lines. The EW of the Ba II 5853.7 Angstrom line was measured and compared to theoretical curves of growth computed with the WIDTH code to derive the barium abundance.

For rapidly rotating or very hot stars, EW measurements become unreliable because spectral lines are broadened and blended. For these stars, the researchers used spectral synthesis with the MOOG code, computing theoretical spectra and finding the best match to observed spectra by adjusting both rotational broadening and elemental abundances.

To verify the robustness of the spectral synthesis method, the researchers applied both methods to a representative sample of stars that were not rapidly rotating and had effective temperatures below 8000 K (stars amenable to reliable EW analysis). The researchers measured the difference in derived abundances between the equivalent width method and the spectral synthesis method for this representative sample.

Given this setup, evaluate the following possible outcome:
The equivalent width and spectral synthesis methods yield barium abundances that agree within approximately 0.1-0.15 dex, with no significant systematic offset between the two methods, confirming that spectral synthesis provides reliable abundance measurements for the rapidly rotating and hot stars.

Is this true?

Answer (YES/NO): YES